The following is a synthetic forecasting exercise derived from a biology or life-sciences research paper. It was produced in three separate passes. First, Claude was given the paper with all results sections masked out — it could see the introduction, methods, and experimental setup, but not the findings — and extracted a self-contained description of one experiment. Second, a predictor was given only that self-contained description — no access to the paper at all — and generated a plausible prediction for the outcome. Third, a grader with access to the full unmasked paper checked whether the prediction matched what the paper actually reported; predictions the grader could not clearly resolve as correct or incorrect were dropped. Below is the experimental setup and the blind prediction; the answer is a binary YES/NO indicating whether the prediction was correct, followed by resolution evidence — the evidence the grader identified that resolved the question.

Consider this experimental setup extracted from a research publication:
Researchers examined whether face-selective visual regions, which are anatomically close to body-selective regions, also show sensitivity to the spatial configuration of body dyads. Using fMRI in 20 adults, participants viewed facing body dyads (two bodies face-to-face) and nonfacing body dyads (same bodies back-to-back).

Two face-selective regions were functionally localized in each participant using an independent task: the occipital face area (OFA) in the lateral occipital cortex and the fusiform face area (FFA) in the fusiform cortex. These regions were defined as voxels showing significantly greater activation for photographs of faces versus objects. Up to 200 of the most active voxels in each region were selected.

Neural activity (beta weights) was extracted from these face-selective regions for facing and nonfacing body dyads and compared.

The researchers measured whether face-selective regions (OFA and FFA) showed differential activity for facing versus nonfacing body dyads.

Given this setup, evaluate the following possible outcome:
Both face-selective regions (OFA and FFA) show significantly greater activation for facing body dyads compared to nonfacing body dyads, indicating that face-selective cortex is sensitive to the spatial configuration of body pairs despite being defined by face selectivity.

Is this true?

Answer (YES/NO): NO